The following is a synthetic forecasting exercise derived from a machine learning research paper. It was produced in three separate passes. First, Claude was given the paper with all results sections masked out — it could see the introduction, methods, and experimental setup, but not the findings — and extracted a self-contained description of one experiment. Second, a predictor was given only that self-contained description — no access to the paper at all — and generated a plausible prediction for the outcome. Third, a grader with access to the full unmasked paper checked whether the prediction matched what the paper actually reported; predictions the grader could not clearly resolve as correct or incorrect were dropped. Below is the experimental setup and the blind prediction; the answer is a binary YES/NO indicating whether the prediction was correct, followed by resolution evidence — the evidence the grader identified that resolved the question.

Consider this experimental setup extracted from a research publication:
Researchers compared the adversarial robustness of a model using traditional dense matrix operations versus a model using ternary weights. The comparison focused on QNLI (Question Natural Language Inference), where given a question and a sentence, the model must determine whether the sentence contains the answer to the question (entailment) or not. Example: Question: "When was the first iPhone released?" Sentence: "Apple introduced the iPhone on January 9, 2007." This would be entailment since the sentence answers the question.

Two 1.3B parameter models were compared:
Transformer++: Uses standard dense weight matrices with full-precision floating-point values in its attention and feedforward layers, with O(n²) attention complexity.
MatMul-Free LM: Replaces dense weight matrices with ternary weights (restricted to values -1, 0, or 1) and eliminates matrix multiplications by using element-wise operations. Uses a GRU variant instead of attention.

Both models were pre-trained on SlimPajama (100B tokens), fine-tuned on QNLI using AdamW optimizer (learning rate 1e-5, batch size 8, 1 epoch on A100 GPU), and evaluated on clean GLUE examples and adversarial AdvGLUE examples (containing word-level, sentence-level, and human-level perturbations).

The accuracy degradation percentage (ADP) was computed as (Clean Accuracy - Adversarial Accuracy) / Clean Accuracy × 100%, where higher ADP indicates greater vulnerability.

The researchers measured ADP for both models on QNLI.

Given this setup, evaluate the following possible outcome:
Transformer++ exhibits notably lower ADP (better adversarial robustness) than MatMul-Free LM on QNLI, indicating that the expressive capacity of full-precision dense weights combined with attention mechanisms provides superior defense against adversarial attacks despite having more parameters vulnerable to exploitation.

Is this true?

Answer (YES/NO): NO